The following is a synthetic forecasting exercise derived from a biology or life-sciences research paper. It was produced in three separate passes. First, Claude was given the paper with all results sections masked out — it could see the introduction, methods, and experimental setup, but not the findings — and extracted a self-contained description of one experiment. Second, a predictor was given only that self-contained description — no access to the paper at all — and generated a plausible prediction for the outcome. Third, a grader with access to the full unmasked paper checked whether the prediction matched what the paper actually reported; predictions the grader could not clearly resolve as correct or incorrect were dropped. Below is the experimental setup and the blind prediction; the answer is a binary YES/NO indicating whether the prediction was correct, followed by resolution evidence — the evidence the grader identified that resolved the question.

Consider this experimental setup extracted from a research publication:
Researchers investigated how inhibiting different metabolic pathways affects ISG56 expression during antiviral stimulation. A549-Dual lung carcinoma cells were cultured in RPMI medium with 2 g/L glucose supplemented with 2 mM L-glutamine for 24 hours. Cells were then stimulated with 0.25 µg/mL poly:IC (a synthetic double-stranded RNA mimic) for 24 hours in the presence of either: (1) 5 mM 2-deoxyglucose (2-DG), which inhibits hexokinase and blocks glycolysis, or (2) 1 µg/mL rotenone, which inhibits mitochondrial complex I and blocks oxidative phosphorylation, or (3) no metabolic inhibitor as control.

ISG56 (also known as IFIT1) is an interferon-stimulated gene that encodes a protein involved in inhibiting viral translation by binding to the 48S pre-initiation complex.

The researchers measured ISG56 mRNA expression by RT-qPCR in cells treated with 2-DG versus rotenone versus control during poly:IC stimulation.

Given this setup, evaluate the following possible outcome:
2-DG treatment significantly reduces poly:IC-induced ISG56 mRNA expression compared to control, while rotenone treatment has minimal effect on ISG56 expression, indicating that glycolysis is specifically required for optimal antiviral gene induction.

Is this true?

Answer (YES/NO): NO